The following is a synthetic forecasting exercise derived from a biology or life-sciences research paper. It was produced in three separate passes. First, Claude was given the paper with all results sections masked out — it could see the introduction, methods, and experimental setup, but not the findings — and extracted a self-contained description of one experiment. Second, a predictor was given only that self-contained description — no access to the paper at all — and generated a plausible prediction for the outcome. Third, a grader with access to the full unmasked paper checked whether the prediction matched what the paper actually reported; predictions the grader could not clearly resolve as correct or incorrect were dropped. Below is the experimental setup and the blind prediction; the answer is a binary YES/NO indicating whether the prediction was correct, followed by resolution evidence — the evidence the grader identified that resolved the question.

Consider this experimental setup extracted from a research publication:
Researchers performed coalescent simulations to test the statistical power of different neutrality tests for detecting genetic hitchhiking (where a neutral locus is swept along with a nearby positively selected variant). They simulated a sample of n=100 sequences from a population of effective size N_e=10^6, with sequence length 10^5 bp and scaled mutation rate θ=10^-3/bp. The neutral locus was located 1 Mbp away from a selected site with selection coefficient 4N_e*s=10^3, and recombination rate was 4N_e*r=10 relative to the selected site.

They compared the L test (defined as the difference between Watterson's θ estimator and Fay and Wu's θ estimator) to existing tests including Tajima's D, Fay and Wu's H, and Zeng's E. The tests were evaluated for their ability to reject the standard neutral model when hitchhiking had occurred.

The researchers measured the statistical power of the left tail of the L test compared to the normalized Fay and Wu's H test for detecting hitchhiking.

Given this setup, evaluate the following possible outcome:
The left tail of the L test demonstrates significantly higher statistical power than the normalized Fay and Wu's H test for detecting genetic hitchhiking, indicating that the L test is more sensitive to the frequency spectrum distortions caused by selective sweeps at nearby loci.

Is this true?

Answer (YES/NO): NO